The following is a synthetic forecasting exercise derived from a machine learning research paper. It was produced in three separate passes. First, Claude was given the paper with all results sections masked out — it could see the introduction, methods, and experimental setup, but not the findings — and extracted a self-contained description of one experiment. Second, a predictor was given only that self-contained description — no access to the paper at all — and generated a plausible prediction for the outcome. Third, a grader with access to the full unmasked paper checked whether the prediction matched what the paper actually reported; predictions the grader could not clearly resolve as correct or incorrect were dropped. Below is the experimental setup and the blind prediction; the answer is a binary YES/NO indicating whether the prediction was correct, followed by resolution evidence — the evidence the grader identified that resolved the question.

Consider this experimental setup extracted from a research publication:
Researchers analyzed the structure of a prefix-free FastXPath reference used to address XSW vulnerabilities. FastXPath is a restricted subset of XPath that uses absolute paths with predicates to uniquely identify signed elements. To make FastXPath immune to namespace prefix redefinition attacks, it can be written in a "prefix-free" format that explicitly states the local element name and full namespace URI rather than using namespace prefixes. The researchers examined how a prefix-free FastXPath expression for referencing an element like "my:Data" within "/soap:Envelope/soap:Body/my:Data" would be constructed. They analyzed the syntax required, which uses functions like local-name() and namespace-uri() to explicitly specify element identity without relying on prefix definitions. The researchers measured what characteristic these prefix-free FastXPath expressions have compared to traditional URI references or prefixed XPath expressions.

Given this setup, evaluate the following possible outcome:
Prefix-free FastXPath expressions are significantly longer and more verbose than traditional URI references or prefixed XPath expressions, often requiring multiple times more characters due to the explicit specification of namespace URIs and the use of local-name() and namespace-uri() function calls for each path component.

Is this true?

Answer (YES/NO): YES